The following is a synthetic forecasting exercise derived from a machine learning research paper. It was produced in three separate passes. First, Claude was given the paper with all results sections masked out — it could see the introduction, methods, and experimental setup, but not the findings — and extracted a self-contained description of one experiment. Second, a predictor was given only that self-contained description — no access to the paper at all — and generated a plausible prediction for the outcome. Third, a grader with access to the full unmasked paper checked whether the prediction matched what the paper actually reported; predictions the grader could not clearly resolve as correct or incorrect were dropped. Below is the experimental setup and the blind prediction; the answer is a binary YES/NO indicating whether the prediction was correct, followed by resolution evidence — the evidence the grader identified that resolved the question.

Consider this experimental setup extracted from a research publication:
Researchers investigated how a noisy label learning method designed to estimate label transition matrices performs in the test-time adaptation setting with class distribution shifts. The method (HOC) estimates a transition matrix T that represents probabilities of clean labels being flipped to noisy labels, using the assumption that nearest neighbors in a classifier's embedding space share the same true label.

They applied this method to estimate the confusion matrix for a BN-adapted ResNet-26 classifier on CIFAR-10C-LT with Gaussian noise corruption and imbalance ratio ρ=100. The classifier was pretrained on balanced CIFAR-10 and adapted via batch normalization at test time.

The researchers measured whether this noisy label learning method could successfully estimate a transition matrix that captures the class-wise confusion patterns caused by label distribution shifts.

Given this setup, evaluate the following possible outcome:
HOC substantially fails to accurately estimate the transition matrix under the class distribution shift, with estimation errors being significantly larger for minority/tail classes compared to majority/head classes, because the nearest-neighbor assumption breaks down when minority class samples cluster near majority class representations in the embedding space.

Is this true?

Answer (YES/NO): NO